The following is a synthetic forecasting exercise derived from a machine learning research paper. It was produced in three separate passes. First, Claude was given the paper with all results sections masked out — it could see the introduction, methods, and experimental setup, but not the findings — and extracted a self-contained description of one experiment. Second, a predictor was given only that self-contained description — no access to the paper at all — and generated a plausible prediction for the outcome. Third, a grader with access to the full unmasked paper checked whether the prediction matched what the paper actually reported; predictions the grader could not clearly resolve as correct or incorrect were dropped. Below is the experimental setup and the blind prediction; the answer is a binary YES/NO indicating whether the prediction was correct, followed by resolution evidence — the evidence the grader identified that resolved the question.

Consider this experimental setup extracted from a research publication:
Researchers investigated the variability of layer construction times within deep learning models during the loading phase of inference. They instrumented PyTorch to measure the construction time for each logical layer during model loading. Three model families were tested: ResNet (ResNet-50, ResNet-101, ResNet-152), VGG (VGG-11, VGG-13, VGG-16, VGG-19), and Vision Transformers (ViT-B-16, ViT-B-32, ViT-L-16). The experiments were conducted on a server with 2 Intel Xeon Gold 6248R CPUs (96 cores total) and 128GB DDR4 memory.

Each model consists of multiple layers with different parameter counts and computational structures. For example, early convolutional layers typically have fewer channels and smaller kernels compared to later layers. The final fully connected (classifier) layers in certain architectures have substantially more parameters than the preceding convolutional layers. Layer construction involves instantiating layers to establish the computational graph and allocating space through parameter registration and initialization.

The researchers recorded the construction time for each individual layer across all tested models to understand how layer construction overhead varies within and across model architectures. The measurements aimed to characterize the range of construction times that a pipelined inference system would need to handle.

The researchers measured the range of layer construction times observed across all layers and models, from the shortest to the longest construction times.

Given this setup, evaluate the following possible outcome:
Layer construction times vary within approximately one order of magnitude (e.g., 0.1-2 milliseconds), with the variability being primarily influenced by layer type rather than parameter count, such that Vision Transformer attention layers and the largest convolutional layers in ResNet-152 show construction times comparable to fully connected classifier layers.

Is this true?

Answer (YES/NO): NO